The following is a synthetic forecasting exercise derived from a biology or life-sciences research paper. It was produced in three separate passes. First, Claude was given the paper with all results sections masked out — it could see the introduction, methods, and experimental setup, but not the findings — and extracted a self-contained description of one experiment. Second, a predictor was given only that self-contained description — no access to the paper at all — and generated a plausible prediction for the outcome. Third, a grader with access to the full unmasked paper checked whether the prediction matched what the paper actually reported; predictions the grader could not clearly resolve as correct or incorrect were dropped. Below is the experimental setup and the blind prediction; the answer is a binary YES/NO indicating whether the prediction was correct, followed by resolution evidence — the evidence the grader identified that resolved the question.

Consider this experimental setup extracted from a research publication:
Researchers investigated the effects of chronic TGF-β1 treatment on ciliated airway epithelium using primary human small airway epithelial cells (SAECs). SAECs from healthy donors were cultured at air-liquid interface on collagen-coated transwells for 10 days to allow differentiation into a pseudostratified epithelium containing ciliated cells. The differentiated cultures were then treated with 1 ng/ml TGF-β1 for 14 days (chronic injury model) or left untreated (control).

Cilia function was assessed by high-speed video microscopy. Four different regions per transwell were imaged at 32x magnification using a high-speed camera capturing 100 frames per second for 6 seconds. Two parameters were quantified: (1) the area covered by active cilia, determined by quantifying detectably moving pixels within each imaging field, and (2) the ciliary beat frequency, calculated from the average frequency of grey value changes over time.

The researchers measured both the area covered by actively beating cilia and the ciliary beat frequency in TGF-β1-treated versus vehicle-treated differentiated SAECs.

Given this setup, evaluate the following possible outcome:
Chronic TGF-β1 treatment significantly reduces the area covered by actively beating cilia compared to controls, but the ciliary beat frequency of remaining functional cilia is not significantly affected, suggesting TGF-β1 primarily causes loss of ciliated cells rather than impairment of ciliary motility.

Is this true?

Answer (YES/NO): YES